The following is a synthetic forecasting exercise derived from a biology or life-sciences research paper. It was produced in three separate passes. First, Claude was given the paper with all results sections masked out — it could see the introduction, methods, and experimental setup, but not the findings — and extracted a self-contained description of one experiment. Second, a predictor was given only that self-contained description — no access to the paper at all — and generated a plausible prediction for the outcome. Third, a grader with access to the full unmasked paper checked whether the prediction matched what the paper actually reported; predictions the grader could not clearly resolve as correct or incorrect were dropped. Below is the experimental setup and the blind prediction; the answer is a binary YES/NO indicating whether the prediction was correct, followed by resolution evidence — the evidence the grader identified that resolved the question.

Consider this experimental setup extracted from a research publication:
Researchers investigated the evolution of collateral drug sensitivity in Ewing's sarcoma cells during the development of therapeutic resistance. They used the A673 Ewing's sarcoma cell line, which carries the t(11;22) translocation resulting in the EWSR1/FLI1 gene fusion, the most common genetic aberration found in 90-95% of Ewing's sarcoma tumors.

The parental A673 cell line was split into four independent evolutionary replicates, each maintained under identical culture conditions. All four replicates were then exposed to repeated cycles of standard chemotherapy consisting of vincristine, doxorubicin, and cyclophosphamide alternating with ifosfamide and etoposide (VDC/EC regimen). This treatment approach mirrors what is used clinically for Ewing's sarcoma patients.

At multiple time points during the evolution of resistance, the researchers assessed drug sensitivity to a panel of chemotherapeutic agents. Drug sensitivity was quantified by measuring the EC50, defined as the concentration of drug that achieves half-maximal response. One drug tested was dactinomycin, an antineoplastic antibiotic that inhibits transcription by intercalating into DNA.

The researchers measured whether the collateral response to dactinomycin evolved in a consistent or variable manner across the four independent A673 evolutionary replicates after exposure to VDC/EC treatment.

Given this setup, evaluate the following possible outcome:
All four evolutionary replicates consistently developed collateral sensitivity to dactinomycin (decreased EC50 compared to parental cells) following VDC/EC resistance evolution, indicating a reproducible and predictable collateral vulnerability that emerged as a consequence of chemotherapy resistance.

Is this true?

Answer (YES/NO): NO